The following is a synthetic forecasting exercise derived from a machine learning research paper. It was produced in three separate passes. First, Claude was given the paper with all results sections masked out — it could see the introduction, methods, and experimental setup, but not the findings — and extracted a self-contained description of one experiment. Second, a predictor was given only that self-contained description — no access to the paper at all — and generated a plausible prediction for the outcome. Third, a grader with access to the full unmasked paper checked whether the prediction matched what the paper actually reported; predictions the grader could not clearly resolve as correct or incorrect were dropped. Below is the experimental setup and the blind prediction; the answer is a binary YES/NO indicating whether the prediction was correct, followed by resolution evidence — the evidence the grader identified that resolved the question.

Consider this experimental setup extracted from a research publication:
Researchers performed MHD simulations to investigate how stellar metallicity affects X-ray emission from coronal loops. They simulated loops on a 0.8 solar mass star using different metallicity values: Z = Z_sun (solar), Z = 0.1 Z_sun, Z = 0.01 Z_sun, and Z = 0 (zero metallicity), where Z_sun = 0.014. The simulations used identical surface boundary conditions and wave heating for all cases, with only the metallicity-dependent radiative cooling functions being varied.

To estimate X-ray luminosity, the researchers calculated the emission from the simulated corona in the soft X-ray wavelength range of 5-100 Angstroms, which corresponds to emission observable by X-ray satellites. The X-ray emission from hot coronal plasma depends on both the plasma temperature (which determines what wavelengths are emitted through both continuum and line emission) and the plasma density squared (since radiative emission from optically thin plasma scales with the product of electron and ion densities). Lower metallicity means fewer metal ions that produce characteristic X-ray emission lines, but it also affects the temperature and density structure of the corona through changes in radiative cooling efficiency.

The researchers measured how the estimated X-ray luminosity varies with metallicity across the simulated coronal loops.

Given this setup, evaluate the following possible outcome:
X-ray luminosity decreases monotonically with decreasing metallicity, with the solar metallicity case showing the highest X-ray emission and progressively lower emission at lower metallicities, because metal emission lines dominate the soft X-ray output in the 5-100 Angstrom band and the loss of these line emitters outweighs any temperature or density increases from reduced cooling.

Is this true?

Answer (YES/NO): NO